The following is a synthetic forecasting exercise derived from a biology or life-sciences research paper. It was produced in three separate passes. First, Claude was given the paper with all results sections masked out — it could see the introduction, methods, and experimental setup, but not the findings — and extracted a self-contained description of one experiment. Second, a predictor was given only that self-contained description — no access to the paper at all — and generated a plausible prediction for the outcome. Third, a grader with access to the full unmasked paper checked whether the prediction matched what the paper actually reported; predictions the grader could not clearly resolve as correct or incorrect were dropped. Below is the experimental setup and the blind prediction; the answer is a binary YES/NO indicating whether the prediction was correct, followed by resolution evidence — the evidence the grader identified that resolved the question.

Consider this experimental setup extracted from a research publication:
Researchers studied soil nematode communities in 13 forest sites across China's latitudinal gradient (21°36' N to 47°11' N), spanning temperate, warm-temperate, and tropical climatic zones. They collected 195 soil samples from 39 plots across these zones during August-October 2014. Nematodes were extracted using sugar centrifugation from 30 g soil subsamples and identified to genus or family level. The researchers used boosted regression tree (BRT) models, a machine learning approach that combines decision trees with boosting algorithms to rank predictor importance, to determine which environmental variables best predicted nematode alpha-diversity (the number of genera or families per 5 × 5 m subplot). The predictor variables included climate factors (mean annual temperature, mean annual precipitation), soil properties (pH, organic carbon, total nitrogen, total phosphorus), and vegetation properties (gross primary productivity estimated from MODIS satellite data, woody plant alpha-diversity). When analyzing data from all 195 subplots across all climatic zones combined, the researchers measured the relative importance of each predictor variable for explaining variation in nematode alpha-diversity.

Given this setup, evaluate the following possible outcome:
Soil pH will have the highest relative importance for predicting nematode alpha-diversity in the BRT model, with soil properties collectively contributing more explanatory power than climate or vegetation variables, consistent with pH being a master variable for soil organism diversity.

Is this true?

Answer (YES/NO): NO